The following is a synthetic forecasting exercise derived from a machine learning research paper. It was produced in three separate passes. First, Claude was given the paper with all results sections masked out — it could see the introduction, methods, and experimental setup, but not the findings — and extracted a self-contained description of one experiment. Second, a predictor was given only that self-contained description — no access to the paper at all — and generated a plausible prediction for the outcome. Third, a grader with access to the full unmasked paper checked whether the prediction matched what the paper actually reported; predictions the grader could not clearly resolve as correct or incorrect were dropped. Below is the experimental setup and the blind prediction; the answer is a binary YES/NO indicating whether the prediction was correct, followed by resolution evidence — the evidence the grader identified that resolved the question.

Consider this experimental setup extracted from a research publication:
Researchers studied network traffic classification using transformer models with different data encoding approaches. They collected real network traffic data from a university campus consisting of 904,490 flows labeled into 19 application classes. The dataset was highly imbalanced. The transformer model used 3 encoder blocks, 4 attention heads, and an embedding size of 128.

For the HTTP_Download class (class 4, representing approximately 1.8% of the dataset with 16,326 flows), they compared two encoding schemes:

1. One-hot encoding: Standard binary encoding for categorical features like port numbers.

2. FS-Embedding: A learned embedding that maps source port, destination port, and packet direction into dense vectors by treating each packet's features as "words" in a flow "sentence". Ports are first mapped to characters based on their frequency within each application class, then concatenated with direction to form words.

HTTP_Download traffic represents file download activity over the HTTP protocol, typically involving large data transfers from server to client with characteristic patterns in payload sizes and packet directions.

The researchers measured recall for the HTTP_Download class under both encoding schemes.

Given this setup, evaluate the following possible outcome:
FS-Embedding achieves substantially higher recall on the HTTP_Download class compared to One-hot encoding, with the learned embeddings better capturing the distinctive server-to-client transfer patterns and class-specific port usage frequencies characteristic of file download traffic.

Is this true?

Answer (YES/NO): NO